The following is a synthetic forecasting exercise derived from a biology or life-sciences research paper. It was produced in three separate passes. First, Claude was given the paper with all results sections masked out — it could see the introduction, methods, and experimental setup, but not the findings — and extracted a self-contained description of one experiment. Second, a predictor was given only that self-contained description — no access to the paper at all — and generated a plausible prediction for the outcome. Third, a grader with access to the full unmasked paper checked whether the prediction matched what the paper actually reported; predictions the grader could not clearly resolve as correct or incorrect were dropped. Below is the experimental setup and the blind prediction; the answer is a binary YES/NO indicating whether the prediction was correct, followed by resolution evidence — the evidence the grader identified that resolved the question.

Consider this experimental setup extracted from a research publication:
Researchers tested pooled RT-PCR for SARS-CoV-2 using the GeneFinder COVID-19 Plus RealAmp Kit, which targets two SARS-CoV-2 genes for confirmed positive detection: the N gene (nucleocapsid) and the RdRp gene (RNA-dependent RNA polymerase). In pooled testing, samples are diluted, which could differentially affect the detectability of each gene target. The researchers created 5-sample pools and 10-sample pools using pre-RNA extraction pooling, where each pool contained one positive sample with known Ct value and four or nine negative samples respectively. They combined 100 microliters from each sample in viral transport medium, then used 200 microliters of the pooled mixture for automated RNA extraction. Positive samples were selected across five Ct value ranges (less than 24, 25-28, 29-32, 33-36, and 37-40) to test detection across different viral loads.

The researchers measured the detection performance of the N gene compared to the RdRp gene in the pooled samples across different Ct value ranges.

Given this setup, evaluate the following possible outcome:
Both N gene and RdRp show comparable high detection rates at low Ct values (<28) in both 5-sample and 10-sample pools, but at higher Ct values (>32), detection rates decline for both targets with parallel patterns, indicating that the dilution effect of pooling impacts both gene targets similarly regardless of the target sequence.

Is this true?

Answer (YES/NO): NO